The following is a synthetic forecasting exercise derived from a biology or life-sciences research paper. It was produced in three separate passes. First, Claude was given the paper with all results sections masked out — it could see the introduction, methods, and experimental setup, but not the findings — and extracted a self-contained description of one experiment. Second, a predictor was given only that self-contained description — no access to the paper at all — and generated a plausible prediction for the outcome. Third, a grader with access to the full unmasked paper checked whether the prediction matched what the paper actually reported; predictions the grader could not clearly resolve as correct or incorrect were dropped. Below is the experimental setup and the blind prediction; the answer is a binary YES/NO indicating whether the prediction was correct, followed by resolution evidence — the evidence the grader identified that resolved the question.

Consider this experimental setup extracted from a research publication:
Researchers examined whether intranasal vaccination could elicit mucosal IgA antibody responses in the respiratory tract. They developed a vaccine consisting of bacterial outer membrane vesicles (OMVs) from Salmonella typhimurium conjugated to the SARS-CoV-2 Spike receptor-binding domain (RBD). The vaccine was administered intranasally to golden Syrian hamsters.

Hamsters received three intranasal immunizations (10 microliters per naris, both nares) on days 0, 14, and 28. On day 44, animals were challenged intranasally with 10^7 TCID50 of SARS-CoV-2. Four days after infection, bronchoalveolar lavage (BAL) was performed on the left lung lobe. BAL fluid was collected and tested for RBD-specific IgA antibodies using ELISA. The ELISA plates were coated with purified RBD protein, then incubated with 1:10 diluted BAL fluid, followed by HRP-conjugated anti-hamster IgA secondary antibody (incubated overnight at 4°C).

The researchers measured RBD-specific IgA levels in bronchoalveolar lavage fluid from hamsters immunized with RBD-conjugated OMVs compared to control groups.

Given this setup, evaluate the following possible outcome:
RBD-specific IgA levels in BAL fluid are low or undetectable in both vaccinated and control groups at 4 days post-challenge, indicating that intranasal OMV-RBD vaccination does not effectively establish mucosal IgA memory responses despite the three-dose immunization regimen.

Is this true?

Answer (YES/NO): NO